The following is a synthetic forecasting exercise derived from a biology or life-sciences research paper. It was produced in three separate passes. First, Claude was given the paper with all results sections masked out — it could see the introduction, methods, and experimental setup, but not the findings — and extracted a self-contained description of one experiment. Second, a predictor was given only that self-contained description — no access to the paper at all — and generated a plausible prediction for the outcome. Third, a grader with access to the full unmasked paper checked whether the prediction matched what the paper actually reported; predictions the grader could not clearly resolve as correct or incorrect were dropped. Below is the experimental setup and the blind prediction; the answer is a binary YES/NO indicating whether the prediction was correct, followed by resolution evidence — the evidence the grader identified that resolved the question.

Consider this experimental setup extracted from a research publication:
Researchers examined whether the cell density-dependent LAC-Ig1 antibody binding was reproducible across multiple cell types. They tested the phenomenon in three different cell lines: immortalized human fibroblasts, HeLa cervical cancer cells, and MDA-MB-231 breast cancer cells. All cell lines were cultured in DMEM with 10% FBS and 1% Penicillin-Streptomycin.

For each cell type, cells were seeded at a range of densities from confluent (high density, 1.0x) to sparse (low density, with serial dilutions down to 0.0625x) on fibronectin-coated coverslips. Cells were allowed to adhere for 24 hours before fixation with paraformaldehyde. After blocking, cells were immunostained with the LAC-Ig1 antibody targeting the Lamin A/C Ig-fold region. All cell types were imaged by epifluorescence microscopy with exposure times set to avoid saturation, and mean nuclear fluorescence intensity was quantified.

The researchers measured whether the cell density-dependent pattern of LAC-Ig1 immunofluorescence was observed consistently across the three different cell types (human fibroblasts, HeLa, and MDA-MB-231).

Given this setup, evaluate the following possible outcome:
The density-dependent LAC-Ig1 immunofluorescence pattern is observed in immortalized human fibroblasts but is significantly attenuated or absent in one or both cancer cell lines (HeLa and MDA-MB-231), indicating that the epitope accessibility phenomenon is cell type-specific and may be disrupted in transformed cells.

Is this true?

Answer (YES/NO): NO